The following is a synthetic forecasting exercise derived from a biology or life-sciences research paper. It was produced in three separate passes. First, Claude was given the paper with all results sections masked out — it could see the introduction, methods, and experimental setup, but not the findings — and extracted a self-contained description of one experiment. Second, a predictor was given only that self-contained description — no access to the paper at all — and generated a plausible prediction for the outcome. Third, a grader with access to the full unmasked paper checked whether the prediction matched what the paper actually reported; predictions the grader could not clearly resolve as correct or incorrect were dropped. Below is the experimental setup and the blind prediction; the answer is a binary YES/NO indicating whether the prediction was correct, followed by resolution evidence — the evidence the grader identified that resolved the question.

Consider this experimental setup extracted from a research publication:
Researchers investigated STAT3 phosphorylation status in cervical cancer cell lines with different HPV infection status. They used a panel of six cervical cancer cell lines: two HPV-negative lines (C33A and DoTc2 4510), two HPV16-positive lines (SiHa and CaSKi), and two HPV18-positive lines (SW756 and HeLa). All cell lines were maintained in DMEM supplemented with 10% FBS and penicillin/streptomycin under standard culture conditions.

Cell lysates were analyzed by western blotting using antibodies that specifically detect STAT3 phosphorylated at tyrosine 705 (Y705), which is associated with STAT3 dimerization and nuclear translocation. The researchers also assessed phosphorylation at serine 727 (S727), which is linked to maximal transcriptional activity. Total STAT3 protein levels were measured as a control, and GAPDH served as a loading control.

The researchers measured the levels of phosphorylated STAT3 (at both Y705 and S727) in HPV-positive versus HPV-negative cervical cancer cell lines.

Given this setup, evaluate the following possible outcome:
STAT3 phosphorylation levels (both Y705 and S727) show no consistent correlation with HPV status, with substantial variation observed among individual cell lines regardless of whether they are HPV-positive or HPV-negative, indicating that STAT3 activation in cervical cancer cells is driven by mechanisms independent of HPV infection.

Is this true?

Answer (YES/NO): NO